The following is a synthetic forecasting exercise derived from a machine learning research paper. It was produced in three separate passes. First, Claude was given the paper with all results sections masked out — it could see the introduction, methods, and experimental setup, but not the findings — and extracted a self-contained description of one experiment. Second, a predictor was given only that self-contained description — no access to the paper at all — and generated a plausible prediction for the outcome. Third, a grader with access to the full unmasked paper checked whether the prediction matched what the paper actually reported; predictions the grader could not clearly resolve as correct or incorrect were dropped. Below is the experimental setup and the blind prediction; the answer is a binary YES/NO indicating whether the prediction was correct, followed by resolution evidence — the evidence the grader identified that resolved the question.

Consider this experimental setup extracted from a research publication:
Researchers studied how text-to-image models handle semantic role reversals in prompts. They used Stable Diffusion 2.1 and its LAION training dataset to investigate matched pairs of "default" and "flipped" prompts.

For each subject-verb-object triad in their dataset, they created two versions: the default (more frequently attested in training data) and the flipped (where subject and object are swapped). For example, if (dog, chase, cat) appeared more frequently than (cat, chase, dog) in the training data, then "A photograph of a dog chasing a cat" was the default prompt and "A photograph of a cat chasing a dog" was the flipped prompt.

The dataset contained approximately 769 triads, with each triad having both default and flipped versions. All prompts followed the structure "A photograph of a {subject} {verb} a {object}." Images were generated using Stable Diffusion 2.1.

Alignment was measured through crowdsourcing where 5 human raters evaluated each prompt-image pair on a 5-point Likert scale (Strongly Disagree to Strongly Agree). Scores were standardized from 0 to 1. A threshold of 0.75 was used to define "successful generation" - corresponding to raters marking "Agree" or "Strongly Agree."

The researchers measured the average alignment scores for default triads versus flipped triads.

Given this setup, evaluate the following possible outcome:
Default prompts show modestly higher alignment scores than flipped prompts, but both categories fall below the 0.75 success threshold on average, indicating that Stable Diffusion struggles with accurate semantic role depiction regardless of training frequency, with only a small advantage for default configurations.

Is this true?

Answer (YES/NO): NO